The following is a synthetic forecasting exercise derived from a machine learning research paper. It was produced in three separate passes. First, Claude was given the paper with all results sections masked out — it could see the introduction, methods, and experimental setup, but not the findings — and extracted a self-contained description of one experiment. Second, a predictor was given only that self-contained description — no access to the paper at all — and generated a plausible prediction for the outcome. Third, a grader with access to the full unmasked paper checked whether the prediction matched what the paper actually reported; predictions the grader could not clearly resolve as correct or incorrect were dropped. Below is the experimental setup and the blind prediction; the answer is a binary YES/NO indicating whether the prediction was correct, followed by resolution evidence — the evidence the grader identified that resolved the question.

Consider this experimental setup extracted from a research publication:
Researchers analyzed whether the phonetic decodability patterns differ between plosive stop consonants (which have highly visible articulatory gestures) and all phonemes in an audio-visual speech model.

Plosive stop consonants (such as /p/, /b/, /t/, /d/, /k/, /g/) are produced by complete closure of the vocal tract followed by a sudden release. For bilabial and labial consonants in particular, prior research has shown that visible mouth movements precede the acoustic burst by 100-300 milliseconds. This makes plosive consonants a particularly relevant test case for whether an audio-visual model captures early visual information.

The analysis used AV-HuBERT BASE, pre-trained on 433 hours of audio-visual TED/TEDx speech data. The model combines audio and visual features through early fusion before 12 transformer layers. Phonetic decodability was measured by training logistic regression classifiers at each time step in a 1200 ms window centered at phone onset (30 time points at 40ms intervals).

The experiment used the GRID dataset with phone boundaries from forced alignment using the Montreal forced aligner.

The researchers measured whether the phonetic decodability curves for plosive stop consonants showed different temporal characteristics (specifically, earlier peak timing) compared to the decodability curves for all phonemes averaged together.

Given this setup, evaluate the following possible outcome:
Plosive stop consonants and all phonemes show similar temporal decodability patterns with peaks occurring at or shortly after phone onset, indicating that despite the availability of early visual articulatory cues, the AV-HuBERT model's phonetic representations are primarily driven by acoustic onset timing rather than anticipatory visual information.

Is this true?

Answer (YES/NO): YES